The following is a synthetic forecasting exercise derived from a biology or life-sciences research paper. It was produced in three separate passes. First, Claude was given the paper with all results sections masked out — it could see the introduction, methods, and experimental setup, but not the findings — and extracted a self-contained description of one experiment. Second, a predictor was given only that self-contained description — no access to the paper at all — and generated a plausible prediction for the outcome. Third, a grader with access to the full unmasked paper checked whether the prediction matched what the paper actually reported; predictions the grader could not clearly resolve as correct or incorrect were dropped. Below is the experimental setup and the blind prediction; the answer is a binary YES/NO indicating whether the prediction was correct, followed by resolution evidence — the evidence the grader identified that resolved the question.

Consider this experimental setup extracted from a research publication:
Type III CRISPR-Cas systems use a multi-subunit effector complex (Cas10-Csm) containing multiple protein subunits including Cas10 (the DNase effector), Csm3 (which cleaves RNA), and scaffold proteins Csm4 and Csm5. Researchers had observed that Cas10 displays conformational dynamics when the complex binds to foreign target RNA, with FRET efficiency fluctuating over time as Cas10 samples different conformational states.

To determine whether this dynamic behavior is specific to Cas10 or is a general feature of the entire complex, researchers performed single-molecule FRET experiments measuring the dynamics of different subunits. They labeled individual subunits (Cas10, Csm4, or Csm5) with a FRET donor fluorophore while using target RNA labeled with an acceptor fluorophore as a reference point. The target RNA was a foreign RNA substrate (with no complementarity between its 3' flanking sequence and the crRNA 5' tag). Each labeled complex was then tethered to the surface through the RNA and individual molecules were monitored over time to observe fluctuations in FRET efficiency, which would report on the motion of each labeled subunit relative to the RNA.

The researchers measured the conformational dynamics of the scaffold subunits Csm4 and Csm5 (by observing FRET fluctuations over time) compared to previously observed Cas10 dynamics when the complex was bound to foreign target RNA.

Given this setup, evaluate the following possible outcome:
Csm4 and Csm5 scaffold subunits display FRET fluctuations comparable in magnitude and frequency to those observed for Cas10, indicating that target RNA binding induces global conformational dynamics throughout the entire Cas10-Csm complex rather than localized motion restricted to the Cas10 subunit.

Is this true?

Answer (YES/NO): NO